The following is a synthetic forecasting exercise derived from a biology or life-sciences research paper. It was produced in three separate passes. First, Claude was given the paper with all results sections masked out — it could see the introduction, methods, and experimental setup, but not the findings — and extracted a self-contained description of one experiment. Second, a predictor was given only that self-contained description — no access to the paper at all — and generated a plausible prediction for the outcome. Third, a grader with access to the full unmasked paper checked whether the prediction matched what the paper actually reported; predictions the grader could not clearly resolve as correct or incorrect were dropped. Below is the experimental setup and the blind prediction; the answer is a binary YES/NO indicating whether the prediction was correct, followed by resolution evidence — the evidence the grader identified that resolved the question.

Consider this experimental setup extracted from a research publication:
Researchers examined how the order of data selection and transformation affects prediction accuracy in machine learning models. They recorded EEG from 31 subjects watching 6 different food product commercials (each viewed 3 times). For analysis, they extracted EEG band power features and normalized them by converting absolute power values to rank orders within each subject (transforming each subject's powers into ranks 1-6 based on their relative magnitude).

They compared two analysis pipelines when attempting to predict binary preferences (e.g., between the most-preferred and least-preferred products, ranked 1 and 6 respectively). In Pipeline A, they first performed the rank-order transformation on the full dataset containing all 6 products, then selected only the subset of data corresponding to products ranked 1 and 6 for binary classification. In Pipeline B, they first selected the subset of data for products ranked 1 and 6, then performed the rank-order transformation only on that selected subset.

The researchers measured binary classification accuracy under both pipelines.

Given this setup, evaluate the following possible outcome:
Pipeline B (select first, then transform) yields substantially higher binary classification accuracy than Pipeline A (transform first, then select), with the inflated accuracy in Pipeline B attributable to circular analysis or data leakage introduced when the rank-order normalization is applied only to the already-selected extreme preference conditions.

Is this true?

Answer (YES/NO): YES